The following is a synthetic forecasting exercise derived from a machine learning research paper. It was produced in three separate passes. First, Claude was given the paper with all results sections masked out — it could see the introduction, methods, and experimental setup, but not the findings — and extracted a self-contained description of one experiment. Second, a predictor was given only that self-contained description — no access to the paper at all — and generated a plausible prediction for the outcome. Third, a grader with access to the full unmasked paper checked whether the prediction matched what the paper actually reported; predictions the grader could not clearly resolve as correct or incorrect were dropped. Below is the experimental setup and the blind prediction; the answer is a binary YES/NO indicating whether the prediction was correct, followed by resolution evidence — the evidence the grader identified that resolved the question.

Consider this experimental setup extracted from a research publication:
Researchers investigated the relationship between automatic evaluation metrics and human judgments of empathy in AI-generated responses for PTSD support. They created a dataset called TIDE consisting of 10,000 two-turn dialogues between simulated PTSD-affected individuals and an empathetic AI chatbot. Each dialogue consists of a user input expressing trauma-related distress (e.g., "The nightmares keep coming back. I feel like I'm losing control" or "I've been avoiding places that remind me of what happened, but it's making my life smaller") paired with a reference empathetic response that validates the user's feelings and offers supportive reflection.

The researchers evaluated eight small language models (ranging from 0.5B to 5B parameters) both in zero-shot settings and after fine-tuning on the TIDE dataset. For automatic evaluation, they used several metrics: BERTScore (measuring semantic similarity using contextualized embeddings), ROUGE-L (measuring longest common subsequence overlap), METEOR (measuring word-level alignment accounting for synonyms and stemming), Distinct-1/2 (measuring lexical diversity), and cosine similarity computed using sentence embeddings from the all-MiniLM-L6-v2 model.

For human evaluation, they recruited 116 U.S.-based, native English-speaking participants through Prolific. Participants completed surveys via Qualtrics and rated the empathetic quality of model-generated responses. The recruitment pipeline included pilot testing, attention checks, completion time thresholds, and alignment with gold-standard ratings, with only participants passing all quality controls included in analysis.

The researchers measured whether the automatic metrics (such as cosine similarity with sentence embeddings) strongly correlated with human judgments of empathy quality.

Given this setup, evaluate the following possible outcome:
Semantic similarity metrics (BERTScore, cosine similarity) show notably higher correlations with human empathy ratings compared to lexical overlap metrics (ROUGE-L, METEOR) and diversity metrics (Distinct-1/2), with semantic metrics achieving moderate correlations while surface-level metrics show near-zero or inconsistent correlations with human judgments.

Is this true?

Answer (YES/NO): NO